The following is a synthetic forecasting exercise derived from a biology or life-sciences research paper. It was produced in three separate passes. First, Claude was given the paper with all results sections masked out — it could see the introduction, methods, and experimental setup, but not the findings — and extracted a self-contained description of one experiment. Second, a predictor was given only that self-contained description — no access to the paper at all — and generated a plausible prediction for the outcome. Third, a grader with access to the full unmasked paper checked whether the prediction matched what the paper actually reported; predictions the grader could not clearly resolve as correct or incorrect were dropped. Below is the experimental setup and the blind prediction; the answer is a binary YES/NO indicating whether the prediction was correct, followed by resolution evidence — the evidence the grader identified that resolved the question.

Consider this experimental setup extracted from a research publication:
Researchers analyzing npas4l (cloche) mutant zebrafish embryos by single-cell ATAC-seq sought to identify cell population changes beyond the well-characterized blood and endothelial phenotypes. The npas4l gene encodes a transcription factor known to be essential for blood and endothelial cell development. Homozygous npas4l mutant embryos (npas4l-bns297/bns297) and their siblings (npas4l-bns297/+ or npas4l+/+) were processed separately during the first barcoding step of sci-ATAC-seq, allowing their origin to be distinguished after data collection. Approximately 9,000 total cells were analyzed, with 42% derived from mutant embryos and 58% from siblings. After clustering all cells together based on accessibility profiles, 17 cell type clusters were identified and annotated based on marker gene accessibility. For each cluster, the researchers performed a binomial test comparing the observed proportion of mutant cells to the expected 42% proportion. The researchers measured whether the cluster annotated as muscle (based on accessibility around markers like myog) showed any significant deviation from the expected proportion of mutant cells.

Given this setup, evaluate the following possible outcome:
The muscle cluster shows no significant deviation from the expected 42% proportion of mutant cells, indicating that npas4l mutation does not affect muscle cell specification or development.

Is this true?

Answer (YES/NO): NO